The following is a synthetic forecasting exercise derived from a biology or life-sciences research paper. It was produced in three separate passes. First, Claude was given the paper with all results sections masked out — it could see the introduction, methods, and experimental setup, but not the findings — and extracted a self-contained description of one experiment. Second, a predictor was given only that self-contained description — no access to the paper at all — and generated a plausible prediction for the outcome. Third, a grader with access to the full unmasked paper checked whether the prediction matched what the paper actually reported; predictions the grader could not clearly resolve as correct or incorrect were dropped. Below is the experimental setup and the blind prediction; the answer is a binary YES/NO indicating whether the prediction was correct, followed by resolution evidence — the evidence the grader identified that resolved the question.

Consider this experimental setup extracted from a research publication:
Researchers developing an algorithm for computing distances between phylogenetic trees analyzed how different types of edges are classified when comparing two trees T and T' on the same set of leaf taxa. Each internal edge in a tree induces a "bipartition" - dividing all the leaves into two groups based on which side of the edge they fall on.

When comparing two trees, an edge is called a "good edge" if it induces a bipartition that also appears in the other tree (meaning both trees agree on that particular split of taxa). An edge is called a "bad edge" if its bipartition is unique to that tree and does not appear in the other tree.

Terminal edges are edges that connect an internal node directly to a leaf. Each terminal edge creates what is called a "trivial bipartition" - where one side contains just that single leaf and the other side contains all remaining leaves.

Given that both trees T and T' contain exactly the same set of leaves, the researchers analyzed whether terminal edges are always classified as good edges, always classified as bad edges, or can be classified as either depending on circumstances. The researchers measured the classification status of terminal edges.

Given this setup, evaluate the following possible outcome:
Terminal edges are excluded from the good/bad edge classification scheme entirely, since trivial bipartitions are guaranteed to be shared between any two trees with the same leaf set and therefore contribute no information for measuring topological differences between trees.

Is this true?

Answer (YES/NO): NO